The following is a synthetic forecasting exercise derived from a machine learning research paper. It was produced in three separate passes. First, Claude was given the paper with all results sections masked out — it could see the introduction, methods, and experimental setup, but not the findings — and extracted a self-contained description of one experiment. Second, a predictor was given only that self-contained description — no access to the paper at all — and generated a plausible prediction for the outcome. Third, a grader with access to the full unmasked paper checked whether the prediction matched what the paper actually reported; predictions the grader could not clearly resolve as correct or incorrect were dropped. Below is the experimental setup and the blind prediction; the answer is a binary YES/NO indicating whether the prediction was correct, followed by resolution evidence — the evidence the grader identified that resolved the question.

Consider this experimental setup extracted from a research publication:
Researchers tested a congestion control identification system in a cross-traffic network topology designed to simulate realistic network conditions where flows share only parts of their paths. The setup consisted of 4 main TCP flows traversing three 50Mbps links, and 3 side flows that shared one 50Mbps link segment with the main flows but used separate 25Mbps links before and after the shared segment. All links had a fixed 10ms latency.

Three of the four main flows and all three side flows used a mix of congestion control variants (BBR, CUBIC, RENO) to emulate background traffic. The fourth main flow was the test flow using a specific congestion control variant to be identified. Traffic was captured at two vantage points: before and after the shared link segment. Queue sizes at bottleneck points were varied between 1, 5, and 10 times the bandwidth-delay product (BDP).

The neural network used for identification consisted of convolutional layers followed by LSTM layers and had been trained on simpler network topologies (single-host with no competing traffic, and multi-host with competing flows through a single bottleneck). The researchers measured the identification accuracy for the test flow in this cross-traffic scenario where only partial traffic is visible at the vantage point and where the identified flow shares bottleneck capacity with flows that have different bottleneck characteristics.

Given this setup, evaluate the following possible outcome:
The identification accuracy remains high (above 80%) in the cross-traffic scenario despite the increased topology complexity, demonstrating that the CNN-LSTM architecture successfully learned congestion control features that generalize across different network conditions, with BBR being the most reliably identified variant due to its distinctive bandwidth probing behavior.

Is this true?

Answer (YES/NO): YES